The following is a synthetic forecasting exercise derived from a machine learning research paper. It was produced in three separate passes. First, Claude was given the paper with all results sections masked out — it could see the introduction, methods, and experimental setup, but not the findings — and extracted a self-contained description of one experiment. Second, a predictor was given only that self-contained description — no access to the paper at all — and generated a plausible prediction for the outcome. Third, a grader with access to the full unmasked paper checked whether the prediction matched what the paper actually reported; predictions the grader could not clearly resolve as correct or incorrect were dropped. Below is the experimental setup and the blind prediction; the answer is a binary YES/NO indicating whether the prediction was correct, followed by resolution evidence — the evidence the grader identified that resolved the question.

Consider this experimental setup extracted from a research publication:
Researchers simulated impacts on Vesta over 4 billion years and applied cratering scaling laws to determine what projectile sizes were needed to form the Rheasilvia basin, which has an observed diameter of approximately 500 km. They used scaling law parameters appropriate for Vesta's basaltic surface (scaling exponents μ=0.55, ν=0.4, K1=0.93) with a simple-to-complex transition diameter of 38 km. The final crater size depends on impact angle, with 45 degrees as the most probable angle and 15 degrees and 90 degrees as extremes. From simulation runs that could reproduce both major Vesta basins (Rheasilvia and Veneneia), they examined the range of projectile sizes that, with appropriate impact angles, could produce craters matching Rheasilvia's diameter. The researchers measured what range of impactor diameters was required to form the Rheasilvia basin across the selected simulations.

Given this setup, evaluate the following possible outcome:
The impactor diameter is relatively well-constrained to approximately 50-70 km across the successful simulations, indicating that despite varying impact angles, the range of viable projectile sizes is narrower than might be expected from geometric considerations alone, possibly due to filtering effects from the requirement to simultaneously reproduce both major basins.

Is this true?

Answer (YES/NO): NO